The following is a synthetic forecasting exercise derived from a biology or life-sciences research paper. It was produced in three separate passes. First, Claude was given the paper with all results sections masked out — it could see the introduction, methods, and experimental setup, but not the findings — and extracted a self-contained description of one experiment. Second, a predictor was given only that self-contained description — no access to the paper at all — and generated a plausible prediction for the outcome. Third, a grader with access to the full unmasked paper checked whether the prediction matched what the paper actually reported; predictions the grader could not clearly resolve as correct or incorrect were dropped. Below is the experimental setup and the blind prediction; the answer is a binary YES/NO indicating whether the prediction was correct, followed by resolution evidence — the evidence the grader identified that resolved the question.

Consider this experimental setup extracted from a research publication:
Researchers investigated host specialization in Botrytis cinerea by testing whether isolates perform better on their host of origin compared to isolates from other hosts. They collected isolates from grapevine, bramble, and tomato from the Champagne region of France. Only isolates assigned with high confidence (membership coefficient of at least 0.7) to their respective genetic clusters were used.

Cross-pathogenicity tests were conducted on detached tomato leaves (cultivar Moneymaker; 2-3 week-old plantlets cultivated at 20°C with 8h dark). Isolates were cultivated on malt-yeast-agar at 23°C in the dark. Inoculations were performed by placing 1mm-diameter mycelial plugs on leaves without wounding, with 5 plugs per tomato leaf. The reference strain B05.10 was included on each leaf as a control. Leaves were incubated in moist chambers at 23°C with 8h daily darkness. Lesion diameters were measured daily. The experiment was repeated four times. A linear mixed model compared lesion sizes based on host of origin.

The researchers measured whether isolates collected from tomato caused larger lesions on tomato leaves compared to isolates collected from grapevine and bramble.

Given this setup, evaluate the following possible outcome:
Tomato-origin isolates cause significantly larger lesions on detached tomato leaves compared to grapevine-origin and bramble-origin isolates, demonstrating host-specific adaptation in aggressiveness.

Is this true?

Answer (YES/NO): YES